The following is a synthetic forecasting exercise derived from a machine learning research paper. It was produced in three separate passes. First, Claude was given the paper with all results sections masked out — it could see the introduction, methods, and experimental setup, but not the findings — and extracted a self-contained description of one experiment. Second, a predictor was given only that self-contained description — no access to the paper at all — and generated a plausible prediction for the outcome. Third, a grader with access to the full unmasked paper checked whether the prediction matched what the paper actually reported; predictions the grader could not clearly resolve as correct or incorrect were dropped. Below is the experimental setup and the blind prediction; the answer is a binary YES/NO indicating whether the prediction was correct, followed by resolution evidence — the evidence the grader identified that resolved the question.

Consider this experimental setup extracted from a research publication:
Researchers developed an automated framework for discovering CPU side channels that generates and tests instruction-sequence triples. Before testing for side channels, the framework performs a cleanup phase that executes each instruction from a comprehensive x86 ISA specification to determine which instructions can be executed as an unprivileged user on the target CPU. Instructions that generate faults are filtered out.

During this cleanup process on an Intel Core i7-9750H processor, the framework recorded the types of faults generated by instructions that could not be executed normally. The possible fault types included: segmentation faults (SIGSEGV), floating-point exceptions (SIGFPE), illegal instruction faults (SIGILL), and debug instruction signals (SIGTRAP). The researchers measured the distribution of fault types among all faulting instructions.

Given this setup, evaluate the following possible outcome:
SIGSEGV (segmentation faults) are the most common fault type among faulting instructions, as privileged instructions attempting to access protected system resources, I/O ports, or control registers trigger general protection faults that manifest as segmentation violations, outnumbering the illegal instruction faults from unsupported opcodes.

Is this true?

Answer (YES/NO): NO